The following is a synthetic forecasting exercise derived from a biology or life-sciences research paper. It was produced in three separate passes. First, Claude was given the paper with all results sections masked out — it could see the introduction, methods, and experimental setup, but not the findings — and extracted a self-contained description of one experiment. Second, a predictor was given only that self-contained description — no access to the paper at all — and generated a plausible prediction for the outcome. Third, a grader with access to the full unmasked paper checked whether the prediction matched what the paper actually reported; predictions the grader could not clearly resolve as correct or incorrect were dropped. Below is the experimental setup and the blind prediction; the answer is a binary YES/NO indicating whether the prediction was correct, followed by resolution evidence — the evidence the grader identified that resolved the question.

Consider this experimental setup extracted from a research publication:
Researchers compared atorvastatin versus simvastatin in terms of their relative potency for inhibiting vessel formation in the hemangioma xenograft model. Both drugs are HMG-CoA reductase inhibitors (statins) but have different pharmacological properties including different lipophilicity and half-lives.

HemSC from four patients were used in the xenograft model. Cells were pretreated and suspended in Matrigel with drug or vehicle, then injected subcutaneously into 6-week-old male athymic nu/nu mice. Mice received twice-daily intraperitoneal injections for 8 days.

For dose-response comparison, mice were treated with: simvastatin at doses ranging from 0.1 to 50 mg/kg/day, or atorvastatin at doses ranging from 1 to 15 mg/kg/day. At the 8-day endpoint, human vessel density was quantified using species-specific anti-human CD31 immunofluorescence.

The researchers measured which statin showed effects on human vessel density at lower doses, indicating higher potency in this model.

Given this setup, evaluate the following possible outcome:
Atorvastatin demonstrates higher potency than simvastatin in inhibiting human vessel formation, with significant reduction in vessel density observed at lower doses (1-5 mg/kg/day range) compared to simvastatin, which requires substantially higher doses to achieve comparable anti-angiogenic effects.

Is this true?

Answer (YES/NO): NO